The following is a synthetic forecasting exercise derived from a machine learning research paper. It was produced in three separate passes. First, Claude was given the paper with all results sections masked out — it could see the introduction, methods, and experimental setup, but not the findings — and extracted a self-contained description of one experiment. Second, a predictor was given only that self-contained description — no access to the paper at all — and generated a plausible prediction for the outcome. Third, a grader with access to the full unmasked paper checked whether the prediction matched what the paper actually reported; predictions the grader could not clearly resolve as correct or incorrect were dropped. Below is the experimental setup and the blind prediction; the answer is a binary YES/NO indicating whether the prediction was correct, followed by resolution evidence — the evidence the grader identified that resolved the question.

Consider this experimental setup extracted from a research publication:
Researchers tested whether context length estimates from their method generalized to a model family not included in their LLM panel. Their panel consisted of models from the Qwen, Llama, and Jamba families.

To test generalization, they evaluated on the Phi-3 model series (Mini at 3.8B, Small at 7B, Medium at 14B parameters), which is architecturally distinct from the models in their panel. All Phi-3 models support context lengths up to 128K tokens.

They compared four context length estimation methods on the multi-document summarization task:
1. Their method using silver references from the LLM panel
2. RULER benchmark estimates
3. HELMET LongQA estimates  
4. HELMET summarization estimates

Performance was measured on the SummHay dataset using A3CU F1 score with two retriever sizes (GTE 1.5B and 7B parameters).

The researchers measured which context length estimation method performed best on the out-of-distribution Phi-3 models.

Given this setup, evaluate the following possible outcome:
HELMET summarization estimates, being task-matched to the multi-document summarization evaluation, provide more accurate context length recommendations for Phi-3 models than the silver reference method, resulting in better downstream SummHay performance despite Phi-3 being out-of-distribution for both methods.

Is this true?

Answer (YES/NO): NO